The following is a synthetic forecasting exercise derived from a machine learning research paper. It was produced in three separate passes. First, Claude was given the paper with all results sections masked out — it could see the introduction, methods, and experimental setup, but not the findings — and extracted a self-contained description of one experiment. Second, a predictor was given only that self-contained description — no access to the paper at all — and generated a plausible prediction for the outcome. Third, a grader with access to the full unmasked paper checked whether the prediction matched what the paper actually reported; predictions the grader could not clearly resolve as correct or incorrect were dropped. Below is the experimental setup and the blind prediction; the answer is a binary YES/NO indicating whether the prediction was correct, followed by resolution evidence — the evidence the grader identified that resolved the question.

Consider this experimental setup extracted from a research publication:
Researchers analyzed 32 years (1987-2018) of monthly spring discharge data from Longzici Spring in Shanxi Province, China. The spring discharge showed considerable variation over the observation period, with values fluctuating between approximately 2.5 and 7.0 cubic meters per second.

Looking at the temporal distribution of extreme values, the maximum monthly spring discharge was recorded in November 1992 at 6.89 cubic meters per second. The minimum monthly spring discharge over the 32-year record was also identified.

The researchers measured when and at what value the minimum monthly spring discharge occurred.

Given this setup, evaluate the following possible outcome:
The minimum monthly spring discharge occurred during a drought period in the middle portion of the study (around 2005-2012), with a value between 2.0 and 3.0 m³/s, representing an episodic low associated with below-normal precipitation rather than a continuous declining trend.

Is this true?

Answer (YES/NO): YES